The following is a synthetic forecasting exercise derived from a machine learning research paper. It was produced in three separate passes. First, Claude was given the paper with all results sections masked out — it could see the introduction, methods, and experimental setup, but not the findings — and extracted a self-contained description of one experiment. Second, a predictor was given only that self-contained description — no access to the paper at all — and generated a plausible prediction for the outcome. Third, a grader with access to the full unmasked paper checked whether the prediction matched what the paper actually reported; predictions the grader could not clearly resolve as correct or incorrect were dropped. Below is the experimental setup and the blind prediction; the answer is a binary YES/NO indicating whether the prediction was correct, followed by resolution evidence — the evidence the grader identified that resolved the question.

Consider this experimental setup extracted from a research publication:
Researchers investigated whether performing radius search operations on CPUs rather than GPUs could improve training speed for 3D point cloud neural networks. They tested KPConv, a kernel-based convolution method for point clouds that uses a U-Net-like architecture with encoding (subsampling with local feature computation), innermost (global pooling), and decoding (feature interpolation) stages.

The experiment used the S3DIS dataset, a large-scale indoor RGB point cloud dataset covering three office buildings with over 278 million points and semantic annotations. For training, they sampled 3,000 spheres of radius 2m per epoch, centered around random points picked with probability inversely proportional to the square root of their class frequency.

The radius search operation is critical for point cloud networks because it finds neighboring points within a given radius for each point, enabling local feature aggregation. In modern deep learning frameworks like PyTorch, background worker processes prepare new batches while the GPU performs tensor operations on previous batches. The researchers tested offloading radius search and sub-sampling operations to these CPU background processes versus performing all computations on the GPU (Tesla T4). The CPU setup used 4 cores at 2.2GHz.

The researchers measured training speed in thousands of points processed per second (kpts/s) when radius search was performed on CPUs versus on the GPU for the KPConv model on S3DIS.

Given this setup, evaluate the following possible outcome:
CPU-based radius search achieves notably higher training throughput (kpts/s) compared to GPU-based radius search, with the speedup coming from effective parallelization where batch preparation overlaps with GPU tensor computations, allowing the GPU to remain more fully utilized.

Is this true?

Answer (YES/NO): YES